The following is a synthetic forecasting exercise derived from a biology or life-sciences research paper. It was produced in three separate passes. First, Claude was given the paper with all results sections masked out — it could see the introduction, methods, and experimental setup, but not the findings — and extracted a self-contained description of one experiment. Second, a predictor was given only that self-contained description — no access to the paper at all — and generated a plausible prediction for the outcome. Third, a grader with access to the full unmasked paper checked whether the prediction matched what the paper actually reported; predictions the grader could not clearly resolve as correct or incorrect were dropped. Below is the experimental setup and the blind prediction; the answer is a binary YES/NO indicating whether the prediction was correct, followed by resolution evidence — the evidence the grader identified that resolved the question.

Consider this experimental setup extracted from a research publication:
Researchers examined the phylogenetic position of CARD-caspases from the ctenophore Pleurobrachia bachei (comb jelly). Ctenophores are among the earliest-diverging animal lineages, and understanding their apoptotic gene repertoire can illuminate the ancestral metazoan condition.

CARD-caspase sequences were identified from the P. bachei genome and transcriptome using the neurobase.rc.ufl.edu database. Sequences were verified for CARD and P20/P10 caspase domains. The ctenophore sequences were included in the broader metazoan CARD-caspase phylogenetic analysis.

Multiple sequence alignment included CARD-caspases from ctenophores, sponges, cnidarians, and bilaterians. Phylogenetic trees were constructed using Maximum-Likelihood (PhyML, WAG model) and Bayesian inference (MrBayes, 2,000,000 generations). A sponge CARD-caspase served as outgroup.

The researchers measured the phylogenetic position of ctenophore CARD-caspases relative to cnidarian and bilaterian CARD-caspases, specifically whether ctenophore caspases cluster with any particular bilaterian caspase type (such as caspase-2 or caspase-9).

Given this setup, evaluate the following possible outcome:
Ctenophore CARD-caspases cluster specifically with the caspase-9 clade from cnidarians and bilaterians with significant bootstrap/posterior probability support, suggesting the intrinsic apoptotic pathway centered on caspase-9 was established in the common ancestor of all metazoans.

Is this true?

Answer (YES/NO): NO